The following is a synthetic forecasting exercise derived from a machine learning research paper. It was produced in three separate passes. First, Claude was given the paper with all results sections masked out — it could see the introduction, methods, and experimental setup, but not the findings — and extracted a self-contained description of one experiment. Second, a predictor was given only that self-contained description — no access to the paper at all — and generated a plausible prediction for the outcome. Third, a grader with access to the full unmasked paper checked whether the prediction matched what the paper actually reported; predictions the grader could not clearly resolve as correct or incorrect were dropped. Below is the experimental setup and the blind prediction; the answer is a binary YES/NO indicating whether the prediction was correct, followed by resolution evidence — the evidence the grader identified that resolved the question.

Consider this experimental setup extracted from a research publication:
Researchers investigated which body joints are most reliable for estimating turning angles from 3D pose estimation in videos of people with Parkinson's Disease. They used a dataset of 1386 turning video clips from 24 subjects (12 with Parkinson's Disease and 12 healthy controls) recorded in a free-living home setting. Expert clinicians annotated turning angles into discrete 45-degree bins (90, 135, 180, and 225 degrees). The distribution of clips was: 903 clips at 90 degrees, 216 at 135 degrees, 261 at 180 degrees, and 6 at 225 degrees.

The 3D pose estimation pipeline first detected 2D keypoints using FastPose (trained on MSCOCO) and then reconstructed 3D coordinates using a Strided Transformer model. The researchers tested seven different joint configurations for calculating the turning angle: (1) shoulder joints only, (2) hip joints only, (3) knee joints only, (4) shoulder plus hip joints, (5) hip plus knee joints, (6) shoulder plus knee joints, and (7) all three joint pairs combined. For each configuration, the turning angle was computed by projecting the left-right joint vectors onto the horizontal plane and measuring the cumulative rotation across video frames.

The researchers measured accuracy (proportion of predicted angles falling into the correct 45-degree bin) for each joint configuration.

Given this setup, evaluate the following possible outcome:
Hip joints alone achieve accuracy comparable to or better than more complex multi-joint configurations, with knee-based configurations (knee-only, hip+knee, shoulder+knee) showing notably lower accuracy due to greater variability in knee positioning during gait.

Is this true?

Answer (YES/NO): NO